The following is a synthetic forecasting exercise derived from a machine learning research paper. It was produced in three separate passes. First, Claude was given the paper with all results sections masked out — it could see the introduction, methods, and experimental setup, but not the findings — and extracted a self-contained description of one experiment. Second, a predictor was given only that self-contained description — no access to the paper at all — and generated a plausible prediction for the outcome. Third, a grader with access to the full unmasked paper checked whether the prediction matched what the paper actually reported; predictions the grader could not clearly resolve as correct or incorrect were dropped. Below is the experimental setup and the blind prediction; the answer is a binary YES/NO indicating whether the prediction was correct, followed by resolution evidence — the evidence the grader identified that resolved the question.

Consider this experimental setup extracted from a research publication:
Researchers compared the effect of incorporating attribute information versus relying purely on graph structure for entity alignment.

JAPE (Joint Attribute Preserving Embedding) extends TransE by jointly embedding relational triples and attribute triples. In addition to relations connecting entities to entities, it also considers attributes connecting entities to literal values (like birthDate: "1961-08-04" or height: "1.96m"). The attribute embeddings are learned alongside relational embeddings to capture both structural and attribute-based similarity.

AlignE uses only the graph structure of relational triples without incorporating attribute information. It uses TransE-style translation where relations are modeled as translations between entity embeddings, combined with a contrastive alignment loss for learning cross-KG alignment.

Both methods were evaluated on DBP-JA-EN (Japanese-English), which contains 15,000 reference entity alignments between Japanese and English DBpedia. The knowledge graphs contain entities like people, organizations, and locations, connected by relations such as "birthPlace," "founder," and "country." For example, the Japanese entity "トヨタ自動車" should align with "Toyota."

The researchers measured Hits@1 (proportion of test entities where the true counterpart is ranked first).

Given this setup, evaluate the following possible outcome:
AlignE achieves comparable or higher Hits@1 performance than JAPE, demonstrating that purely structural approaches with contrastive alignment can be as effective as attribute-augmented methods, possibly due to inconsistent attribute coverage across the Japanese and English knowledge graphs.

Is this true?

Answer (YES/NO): YES